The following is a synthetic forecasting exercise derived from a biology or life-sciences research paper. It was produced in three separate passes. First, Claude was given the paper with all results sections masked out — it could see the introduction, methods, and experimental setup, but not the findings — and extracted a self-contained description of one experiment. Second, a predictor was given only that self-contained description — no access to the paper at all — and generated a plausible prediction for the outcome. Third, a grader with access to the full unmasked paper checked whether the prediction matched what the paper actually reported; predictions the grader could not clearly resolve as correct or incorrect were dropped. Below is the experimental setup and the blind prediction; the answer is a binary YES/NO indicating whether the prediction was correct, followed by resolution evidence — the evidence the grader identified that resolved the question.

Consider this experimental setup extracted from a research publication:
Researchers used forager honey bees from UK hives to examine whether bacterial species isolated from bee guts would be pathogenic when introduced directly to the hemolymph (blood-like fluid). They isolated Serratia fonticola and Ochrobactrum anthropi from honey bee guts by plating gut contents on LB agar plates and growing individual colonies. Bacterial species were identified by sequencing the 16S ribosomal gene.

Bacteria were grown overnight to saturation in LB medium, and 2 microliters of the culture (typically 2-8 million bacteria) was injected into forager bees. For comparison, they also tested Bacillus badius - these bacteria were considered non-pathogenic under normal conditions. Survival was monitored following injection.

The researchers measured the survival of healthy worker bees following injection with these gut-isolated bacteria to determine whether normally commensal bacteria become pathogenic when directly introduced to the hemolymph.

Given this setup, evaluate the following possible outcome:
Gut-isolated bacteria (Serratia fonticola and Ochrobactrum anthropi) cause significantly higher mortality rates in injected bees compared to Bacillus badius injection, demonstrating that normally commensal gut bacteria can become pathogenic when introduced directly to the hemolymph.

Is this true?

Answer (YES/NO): NO